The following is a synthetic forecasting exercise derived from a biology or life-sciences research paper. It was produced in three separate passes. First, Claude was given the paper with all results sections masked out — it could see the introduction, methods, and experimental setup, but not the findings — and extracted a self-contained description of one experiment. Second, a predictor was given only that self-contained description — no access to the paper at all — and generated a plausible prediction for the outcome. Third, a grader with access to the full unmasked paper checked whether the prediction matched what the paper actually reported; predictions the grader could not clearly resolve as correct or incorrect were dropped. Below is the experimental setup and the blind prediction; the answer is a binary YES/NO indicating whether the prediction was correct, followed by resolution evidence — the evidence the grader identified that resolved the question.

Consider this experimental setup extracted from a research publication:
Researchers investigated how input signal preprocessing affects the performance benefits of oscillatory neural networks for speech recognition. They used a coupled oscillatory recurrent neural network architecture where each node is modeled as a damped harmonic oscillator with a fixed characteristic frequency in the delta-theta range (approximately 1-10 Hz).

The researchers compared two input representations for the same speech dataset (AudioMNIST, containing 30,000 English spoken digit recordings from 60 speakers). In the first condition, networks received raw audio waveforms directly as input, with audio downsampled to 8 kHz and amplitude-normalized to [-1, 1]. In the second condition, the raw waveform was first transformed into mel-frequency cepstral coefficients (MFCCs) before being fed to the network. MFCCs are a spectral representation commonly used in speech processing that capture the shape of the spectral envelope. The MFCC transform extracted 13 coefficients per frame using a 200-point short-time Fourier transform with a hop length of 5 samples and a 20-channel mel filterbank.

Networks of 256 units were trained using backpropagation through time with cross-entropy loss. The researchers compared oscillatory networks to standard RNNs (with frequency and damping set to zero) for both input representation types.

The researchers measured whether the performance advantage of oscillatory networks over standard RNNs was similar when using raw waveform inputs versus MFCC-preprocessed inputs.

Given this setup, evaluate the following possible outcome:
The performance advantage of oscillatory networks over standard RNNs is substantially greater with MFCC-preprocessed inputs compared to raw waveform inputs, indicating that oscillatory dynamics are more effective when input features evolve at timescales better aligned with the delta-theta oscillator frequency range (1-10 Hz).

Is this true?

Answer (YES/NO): NO